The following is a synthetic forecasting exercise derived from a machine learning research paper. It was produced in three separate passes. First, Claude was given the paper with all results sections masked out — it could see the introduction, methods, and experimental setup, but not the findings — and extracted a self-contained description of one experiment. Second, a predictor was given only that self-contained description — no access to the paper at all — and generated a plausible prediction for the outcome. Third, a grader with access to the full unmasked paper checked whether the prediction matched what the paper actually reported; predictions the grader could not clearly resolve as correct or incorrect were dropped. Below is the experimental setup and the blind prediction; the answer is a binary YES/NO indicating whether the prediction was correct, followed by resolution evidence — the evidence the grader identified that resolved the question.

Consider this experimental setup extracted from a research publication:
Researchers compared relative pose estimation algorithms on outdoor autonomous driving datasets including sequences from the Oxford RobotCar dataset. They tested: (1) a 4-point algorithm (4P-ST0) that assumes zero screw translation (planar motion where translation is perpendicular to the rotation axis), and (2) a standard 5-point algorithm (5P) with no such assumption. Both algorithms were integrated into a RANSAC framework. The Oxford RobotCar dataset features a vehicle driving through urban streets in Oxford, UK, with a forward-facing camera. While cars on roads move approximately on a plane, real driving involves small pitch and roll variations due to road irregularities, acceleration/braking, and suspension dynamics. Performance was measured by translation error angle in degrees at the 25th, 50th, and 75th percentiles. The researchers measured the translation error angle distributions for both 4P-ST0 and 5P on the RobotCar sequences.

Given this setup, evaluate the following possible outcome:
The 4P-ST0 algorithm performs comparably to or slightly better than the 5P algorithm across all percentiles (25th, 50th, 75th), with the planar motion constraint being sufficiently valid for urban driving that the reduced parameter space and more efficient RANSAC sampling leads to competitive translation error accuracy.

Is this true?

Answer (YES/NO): NO